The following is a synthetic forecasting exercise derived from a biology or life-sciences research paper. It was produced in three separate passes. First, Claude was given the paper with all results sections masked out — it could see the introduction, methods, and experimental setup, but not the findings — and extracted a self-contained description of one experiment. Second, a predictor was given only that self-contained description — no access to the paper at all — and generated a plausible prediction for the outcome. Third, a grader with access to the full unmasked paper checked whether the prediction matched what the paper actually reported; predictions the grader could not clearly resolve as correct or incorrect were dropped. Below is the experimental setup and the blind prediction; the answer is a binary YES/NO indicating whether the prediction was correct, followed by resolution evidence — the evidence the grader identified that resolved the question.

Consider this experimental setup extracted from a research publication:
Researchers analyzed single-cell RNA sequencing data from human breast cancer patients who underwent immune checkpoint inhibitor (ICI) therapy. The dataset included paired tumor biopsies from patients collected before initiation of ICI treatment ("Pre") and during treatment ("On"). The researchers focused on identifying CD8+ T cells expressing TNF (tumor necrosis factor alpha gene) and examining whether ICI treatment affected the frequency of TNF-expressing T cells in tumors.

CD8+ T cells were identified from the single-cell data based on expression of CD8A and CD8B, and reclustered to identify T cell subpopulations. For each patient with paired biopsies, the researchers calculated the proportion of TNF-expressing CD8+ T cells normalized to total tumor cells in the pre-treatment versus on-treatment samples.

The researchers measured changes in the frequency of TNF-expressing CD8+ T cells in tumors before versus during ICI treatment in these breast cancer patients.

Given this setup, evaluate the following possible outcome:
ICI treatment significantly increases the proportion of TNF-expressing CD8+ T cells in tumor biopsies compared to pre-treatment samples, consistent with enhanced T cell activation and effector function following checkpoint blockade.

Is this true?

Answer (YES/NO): YES